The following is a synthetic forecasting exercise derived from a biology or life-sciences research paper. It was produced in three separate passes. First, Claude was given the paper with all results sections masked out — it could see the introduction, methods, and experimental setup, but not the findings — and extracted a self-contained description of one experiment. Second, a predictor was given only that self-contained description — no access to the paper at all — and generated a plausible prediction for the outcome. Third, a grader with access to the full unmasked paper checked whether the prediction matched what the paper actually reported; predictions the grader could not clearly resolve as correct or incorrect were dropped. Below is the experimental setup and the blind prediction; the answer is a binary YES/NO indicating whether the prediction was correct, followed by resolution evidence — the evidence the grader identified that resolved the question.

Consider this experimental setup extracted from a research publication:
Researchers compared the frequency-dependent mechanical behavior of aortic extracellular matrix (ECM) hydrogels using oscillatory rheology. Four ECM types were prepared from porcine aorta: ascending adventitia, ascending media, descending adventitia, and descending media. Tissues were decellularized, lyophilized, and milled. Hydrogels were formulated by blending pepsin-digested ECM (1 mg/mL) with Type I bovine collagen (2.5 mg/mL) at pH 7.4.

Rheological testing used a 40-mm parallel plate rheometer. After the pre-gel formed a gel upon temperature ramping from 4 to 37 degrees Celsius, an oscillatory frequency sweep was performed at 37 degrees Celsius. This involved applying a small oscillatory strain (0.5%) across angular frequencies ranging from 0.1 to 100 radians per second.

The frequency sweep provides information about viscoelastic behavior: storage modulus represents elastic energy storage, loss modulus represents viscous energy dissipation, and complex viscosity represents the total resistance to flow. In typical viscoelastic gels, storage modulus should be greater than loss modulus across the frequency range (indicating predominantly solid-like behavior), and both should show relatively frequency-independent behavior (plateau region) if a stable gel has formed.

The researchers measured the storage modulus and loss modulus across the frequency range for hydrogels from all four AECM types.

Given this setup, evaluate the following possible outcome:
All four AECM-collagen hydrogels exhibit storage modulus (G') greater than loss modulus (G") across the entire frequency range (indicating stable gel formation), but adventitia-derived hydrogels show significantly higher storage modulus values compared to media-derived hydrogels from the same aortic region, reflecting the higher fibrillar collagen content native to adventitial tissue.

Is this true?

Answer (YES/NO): YES